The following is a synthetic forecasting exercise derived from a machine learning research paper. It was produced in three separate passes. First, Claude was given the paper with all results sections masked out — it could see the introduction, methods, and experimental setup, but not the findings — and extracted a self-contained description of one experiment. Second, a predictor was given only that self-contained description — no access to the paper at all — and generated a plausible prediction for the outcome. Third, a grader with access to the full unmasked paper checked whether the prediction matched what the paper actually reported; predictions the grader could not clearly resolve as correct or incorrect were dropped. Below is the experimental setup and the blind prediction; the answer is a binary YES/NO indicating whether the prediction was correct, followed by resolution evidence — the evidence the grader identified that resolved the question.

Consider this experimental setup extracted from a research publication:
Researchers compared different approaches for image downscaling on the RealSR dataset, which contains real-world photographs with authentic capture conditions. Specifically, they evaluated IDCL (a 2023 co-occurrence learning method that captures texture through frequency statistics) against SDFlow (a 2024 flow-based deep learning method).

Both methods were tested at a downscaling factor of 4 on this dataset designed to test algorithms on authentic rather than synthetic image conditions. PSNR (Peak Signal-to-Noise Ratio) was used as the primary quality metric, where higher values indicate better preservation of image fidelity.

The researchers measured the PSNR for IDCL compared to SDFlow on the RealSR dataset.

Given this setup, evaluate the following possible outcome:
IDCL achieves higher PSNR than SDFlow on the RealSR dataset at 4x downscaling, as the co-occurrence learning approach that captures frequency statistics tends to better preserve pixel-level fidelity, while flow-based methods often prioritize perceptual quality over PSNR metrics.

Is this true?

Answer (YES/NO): NO